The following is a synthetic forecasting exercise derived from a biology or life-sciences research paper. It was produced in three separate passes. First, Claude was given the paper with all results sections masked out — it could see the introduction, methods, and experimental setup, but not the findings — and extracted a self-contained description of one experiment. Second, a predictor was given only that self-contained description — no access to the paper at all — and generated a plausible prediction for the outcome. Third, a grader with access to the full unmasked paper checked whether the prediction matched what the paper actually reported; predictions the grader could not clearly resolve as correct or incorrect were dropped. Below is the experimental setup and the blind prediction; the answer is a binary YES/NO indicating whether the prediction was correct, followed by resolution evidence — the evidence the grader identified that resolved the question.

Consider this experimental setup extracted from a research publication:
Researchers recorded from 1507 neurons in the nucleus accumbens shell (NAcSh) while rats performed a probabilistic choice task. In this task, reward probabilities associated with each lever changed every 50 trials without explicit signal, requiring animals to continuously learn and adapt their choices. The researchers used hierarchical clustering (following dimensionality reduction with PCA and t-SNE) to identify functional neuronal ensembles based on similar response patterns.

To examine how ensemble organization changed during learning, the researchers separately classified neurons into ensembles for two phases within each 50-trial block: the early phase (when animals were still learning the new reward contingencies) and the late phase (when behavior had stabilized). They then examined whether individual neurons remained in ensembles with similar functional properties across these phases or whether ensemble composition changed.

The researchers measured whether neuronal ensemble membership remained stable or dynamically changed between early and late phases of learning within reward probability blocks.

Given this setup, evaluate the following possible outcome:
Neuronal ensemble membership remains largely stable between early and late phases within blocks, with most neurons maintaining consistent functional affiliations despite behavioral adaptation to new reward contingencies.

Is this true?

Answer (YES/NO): NO